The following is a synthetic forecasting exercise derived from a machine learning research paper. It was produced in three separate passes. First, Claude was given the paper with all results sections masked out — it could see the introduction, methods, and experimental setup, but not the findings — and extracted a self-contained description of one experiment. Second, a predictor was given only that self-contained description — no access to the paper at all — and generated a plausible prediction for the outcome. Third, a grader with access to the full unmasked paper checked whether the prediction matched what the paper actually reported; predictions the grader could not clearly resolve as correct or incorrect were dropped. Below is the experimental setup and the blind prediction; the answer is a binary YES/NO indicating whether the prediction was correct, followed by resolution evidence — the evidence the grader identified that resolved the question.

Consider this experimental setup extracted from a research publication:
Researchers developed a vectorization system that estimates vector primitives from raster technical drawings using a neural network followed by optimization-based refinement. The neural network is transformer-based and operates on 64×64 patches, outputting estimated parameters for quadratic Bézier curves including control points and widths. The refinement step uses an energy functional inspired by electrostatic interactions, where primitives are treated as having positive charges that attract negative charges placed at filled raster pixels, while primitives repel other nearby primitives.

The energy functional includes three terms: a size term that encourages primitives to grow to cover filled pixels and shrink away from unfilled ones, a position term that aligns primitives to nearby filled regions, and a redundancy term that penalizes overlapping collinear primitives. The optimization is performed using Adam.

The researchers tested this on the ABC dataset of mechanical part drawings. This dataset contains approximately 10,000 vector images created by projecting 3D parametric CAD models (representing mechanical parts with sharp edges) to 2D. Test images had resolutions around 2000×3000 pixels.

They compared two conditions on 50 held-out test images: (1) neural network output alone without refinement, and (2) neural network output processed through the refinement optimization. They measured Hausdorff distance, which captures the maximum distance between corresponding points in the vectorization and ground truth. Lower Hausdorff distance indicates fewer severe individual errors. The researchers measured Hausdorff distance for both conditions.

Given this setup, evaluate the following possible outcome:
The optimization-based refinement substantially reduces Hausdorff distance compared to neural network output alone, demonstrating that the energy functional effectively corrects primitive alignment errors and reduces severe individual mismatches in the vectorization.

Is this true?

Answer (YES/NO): YES